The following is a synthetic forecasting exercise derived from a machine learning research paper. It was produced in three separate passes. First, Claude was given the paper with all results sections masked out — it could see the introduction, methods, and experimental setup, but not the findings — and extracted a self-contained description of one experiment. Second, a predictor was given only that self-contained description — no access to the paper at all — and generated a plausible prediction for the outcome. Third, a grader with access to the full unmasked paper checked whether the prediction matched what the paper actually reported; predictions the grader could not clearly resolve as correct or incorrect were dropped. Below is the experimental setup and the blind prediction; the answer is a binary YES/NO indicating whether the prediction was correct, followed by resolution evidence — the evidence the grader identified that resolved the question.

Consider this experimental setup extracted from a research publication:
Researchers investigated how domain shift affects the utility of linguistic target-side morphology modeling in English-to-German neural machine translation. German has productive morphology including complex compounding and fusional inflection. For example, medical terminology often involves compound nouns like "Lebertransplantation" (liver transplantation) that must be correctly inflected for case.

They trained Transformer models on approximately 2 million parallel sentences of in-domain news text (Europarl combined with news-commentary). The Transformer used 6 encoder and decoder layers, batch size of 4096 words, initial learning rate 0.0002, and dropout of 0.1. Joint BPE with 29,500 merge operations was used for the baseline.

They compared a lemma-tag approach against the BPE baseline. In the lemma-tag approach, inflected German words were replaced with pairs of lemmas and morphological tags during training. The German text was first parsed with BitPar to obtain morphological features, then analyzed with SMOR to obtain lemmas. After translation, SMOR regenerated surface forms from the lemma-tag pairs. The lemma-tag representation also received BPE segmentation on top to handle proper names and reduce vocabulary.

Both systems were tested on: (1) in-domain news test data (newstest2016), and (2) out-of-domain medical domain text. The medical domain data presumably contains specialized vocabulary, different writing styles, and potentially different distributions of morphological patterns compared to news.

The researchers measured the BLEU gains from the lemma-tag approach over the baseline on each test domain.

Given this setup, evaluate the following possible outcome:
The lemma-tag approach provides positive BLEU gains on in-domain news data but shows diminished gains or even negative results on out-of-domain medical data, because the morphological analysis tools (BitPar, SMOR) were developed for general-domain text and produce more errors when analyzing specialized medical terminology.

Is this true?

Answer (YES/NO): NO